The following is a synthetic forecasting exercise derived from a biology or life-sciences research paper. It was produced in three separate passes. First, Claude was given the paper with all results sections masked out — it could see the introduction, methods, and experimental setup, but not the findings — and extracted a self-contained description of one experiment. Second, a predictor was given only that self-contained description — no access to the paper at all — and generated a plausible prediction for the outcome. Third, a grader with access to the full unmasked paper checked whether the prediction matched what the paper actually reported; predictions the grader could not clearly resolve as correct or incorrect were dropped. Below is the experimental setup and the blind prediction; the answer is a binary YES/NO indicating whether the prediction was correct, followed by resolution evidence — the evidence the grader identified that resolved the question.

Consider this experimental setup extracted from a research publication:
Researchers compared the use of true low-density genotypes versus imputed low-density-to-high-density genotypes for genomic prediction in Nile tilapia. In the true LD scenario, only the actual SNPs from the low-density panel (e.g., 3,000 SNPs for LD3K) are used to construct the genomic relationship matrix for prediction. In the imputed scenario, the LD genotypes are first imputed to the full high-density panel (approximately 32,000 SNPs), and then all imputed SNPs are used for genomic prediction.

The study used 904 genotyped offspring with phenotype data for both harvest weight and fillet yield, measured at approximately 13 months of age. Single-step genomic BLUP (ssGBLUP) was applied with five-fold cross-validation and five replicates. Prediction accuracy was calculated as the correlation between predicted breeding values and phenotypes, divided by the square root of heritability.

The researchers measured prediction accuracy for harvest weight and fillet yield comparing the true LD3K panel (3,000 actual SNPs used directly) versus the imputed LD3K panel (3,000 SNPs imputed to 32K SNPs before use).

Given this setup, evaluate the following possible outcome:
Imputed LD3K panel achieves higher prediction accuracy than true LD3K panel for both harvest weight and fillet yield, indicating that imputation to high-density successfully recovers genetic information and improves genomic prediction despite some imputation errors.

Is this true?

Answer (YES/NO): YES